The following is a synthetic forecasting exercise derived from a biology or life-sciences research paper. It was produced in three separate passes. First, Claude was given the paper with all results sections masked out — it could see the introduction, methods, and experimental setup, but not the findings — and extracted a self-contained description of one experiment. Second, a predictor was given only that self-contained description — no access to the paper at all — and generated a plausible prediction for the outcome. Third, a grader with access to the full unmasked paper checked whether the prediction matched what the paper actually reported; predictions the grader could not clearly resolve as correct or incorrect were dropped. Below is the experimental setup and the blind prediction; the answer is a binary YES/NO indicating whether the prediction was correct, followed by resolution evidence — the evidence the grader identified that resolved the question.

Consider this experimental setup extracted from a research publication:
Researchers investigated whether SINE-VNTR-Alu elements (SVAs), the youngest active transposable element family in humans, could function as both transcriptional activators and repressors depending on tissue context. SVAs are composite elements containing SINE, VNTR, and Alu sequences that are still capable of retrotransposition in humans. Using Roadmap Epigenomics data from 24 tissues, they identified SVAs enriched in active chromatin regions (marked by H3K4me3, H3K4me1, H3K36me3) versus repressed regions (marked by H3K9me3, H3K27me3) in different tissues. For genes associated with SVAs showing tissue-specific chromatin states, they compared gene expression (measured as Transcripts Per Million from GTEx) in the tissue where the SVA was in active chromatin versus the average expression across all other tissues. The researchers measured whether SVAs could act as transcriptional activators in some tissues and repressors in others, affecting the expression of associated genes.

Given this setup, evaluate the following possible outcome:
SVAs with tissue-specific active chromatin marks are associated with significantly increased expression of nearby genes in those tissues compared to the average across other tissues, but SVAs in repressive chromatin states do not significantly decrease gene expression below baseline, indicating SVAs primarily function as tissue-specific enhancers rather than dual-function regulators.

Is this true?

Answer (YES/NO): NO